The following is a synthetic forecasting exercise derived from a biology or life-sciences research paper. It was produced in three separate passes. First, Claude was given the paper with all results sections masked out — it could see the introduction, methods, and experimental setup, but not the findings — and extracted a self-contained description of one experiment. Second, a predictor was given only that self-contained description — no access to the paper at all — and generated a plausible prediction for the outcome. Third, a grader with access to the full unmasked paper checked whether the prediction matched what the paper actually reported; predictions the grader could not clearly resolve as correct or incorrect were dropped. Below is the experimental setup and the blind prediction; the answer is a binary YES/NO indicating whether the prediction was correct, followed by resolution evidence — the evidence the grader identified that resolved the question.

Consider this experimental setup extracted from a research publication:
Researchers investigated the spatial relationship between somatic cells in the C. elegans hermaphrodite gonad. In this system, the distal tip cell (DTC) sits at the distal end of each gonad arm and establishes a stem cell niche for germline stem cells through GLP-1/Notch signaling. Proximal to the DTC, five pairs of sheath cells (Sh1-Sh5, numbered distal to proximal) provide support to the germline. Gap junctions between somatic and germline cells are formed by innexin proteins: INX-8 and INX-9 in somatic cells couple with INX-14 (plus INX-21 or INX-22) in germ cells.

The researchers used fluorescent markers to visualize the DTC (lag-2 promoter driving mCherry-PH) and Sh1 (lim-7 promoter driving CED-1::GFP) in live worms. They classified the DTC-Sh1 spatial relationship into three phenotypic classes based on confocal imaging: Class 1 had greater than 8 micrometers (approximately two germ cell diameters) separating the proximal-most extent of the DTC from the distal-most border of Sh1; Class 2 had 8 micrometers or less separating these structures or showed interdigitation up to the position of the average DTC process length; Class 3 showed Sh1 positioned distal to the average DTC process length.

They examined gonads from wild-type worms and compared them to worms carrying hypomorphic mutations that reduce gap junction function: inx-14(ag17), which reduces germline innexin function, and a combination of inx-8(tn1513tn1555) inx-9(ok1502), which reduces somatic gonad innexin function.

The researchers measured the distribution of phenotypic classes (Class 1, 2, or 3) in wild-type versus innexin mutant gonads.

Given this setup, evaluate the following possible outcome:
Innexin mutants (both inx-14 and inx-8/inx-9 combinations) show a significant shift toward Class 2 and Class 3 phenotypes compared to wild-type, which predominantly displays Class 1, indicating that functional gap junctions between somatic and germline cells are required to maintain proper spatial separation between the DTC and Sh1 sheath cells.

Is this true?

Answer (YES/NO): YES